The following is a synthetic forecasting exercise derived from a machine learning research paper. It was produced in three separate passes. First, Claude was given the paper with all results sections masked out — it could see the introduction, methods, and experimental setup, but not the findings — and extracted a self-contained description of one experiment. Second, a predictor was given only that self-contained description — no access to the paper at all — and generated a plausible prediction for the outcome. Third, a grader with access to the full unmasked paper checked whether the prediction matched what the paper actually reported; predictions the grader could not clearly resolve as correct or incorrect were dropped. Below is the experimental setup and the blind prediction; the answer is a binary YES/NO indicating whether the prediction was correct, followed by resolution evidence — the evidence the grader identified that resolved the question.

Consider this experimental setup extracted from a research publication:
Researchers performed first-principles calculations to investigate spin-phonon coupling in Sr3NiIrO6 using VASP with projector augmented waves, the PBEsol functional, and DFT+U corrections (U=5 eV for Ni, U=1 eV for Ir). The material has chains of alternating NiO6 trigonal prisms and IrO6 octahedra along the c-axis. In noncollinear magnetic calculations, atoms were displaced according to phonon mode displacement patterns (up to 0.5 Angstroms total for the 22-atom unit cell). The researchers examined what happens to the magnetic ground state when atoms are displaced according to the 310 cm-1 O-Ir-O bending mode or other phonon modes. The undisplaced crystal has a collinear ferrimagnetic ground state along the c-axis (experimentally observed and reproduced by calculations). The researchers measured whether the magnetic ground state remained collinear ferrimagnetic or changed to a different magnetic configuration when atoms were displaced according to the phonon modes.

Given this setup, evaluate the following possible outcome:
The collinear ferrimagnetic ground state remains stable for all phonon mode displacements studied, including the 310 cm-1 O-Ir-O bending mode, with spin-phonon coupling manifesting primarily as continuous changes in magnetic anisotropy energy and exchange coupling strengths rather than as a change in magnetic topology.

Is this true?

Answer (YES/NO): NO